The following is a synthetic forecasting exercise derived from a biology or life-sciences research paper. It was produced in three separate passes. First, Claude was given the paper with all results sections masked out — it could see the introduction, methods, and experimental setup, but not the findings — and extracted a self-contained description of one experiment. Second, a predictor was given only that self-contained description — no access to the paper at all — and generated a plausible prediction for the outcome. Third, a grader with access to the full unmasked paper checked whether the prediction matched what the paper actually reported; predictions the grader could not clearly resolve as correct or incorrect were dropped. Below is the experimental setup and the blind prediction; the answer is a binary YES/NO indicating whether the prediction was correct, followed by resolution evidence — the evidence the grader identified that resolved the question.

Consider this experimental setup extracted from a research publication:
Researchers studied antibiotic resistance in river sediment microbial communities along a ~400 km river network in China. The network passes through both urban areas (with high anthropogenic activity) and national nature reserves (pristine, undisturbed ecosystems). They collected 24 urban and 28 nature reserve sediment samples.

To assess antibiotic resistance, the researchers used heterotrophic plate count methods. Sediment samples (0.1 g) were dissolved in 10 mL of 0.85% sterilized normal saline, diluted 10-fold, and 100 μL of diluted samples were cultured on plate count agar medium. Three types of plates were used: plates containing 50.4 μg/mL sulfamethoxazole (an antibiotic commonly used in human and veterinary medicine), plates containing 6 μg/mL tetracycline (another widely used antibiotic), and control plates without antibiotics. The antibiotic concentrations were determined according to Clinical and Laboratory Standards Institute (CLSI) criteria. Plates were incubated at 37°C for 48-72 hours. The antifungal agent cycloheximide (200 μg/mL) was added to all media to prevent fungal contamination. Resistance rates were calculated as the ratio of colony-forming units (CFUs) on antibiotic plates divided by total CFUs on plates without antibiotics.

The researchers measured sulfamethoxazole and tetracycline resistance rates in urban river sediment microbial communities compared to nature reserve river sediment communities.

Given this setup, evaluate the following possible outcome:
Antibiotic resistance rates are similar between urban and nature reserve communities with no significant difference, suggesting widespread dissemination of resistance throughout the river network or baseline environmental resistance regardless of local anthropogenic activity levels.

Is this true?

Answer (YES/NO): NO